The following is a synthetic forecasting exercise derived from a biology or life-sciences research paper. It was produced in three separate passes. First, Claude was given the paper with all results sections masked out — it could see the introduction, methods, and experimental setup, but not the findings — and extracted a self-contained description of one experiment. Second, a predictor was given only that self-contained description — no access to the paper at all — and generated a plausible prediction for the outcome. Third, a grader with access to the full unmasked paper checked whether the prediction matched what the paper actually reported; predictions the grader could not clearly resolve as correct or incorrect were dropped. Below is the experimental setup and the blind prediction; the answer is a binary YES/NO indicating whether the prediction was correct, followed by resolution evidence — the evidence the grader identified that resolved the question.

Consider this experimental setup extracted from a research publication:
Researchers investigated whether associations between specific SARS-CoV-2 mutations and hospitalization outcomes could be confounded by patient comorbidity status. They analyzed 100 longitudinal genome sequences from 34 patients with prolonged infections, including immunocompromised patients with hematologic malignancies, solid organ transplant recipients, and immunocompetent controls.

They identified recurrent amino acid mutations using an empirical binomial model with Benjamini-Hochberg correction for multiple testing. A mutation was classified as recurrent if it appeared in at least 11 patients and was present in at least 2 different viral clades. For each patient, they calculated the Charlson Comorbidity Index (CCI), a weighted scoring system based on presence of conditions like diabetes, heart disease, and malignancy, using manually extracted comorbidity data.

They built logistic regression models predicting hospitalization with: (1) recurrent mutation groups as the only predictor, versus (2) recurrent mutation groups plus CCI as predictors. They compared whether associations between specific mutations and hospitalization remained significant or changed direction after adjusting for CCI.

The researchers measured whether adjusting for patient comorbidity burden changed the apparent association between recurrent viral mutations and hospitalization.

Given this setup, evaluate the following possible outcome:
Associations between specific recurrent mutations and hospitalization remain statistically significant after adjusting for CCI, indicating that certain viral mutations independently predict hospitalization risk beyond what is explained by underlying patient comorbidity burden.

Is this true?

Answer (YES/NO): YES